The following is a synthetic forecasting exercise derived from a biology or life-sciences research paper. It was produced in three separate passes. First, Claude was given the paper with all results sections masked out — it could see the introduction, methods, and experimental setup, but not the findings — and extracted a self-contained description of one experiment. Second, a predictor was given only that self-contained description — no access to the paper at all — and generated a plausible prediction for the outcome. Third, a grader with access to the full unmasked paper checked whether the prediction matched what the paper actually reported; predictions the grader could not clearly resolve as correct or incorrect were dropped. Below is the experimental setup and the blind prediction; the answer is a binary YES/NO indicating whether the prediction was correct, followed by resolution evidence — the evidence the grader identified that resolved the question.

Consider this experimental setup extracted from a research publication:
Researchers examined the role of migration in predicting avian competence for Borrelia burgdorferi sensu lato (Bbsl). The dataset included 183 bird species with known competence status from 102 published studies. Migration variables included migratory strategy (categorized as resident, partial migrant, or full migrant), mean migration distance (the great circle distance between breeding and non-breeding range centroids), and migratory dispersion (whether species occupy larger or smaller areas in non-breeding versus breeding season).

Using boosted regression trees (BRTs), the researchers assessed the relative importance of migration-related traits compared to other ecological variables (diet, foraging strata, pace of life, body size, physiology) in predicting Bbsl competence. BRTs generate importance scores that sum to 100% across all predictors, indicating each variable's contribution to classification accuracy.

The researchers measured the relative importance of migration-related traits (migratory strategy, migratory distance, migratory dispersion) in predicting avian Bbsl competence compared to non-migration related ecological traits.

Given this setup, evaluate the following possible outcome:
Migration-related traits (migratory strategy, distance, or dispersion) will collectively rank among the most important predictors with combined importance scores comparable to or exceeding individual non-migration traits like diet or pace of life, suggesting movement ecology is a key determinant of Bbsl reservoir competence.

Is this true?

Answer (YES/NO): YES